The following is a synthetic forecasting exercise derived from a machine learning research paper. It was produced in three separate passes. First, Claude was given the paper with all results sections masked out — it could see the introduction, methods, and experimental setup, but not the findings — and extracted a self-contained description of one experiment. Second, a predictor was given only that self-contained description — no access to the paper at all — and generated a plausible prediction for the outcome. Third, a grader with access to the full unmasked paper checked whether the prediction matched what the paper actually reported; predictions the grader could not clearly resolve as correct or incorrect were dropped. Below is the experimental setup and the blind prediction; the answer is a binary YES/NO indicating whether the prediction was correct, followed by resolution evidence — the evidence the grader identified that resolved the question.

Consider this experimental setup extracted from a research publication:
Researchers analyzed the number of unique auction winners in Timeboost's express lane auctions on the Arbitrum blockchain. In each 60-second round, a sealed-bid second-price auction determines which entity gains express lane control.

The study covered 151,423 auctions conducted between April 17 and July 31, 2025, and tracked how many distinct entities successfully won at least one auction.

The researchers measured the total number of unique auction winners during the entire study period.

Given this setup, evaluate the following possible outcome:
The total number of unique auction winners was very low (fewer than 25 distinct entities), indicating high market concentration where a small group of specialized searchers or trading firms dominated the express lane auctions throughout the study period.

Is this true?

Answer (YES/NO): YES